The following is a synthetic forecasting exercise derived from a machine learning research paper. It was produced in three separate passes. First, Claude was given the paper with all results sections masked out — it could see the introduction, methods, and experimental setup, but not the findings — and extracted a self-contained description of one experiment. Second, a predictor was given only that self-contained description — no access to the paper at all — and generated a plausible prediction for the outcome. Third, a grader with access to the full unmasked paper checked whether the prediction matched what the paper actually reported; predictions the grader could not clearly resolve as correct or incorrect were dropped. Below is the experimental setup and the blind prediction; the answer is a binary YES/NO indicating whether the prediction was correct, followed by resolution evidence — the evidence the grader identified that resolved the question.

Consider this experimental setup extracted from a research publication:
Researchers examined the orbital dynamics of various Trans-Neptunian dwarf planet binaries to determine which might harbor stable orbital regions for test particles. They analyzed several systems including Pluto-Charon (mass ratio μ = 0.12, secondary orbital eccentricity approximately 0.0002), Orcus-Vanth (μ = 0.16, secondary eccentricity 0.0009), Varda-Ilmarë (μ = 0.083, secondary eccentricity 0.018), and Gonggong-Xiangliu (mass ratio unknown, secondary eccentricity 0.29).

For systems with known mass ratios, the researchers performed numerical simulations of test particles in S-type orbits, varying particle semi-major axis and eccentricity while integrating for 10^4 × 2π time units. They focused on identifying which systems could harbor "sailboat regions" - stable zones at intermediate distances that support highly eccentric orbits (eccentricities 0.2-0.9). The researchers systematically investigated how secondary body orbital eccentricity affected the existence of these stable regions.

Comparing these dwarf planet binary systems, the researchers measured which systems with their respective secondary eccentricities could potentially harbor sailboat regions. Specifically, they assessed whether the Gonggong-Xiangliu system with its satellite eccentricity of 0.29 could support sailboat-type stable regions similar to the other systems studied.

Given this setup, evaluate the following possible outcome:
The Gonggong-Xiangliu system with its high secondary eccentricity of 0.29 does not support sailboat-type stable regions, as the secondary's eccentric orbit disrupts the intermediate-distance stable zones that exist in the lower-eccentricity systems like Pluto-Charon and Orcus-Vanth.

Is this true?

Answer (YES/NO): YES